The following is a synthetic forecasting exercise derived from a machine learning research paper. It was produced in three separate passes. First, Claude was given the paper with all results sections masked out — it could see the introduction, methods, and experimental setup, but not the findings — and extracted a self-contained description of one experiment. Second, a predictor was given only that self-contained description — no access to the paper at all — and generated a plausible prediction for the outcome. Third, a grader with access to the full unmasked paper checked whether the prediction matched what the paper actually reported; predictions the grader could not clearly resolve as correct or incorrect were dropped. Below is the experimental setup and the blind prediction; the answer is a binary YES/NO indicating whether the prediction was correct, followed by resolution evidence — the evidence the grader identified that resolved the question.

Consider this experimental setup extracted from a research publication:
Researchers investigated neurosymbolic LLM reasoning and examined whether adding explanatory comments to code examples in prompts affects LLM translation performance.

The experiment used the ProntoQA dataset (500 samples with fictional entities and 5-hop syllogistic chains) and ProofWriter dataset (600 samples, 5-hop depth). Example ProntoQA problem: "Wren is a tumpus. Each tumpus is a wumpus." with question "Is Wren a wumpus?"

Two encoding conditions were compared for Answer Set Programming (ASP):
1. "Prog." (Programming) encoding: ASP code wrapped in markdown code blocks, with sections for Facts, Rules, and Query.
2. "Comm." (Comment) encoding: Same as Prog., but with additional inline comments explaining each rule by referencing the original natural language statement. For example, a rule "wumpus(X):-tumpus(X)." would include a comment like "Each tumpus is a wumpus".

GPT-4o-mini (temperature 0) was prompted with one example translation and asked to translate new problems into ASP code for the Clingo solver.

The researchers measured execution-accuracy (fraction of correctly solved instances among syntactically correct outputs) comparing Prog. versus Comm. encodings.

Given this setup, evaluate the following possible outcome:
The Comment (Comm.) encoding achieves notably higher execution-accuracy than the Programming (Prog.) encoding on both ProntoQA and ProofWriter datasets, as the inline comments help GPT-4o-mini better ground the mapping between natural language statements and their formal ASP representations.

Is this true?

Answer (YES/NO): YES